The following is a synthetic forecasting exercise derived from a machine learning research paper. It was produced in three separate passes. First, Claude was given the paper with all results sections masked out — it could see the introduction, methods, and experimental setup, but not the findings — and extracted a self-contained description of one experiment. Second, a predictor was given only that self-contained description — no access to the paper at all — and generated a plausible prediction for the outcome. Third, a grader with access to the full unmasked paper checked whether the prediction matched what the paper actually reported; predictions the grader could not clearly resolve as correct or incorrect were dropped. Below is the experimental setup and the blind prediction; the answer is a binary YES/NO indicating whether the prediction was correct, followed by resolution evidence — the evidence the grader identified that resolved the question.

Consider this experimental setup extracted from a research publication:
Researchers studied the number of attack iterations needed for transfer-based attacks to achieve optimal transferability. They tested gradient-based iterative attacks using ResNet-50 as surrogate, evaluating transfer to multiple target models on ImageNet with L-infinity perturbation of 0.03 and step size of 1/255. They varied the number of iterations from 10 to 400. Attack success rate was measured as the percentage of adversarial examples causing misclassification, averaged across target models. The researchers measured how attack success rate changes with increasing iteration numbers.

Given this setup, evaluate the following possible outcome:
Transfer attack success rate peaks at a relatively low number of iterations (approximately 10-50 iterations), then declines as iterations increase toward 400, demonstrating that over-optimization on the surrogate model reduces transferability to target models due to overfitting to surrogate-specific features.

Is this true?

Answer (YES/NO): NO